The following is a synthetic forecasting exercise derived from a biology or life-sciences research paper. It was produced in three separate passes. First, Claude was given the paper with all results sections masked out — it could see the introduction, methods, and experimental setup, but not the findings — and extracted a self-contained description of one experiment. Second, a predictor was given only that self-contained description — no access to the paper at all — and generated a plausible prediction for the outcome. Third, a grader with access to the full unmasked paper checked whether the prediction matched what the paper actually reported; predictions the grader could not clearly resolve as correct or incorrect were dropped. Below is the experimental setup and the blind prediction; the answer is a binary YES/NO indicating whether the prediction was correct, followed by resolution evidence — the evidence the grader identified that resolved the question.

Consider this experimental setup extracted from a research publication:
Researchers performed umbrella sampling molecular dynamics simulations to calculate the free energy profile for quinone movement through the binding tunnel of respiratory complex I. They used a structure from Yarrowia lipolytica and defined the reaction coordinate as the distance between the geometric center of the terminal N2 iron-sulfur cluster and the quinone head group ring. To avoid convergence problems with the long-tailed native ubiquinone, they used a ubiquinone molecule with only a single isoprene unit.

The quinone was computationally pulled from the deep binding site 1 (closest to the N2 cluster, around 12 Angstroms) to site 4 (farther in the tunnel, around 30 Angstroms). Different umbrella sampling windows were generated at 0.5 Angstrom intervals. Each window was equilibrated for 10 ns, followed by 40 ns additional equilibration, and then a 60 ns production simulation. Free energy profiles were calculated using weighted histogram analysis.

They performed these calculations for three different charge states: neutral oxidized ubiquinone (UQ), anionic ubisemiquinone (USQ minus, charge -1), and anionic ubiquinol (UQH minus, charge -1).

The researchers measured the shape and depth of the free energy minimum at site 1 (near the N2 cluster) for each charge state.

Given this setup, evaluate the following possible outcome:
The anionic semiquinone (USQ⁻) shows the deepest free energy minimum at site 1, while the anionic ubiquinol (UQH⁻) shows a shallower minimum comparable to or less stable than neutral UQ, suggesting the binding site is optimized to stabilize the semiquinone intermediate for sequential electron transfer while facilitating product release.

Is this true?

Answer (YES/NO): NO